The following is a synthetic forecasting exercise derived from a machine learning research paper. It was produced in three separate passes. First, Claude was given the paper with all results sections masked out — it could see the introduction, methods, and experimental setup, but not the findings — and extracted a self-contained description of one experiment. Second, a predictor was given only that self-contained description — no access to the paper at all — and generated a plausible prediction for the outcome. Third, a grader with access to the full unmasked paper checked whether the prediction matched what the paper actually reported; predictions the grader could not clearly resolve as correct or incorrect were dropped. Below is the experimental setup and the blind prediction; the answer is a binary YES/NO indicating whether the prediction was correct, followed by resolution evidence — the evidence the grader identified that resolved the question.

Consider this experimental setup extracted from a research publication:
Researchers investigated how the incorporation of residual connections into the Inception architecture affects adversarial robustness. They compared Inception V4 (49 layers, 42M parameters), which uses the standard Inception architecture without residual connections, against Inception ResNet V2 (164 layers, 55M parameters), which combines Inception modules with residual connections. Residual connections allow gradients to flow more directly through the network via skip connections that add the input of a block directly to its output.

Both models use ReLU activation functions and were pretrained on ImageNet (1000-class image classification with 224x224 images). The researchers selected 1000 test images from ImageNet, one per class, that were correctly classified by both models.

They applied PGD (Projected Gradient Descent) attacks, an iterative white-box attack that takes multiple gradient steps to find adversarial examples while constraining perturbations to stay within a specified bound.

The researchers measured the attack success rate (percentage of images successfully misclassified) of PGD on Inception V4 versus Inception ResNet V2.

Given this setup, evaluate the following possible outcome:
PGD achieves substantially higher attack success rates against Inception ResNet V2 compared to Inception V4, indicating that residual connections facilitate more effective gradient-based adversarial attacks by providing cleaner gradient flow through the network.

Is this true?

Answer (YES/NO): NO